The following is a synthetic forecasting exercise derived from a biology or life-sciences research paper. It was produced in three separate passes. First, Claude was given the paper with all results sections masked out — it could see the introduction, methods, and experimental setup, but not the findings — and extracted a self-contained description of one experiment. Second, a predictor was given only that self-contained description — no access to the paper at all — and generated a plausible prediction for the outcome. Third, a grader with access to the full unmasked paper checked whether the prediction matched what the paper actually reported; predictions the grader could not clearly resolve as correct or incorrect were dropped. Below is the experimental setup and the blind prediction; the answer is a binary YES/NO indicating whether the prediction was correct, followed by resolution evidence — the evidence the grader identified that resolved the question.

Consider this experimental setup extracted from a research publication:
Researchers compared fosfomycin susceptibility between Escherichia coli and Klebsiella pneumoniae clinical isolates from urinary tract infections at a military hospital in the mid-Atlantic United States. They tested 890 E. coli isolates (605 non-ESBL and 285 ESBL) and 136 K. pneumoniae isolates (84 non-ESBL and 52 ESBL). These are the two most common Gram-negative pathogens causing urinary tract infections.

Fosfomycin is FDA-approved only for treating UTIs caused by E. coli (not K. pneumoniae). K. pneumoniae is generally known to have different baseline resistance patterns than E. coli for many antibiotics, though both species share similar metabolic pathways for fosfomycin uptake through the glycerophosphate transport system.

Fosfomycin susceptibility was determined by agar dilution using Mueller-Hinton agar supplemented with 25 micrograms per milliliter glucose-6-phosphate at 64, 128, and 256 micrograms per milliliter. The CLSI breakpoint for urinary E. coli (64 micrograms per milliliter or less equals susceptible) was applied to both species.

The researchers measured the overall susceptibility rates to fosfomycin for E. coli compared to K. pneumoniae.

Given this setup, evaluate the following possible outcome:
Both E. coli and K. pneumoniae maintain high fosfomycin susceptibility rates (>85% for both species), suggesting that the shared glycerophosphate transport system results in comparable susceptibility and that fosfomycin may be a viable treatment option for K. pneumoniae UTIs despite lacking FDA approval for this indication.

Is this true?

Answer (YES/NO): NO